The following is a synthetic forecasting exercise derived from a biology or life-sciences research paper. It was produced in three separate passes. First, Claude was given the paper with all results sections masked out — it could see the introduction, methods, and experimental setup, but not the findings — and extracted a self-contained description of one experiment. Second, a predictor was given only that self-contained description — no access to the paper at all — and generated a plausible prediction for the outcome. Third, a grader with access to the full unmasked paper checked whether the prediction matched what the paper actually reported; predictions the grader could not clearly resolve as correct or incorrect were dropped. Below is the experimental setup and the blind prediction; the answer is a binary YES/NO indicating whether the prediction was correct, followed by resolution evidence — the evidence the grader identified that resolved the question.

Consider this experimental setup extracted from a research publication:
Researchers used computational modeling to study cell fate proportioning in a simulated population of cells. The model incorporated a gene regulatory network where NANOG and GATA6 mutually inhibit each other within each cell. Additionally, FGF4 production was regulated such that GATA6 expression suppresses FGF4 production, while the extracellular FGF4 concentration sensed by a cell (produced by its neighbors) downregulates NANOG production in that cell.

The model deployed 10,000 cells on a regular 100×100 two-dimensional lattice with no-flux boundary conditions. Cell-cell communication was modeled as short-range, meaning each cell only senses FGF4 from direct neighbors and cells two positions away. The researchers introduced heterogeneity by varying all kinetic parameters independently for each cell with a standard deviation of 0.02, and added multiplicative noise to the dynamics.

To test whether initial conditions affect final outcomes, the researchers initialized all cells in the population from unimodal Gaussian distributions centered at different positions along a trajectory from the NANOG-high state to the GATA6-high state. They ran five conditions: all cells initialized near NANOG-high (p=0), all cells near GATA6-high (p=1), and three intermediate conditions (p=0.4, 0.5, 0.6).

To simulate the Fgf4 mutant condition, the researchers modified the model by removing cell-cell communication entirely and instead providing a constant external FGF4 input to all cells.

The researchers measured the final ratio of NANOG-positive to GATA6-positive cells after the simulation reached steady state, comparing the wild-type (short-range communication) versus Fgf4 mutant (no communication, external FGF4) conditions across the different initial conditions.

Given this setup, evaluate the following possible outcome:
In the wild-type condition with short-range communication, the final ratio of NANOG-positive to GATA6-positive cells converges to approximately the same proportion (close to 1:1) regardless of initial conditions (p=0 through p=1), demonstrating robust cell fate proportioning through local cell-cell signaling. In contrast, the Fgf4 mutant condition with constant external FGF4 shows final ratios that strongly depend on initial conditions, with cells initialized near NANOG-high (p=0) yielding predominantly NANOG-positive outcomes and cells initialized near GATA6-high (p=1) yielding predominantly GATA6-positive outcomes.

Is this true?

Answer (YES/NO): YES